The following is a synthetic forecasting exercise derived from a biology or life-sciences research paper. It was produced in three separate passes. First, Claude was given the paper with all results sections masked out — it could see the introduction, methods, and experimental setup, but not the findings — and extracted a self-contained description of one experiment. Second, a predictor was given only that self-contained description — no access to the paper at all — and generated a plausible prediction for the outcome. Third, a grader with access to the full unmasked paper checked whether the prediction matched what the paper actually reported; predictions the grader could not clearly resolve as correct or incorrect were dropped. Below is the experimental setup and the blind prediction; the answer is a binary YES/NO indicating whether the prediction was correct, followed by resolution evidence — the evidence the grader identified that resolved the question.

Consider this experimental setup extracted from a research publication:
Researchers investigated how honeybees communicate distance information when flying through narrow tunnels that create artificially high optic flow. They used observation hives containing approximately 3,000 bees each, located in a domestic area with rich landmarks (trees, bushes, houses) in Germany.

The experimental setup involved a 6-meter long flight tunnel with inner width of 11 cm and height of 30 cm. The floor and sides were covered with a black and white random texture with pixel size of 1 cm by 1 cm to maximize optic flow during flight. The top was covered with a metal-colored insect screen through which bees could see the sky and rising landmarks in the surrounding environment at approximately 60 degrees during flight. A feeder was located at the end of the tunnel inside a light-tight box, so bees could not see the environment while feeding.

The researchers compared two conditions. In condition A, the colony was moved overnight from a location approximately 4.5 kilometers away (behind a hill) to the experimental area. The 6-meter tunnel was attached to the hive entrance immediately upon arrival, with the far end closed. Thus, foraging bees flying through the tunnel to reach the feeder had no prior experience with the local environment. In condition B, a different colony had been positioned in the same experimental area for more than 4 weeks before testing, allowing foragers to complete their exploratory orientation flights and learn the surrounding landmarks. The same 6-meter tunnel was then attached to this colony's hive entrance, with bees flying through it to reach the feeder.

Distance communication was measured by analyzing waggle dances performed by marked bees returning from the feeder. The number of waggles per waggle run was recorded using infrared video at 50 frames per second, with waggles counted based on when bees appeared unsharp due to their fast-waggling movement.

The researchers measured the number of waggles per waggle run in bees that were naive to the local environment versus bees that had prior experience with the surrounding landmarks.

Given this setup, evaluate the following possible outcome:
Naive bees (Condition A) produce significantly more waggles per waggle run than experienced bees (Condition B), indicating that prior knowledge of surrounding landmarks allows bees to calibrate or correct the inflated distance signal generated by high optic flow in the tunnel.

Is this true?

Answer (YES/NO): YES